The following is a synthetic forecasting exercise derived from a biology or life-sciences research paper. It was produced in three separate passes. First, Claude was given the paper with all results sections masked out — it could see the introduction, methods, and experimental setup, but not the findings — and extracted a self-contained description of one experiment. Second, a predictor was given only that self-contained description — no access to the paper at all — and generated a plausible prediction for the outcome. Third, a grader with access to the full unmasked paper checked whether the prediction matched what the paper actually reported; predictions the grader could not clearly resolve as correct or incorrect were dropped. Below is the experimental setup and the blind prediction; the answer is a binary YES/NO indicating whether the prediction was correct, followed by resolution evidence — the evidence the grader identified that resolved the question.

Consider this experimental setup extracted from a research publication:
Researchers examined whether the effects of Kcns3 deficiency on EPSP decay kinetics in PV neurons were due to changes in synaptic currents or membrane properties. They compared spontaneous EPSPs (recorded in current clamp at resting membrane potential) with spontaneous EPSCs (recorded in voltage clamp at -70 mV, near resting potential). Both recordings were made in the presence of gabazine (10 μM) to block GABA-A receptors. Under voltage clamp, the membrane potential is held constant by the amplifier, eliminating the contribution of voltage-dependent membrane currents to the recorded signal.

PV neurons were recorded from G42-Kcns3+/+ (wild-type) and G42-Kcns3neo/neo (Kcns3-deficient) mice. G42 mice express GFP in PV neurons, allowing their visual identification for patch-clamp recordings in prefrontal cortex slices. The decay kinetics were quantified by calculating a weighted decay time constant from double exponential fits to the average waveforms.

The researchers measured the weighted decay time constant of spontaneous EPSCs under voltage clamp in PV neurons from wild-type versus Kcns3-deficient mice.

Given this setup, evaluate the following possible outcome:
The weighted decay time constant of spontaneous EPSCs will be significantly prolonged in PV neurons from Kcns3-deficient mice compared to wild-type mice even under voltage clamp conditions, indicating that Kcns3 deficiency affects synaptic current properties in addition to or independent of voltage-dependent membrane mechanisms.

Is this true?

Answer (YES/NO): NO